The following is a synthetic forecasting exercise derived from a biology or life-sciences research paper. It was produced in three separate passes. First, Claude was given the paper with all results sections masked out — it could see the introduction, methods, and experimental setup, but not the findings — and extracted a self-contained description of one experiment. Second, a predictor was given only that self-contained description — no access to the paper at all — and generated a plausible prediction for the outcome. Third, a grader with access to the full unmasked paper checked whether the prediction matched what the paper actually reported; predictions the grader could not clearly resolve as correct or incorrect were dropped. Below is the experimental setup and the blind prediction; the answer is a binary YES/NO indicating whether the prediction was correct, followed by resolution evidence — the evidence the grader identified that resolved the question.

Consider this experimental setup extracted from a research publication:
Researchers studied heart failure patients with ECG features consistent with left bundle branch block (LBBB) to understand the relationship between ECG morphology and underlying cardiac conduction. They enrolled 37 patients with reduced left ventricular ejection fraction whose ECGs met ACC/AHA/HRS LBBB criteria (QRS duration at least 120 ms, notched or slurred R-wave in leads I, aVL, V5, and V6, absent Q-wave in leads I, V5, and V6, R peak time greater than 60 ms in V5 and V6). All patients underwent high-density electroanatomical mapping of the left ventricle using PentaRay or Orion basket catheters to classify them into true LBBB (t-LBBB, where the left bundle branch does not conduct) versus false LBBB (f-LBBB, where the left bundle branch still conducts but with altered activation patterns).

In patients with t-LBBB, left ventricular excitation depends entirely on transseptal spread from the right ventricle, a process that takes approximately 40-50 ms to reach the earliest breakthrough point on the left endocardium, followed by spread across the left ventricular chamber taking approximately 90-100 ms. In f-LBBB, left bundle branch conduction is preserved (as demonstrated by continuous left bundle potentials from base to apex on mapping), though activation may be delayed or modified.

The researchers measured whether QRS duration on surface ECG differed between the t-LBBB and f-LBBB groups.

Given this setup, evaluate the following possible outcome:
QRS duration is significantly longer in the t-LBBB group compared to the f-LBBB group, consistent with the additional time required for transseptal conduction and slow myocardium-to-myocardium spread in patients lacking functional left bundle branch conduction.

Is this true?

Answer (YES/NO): NO